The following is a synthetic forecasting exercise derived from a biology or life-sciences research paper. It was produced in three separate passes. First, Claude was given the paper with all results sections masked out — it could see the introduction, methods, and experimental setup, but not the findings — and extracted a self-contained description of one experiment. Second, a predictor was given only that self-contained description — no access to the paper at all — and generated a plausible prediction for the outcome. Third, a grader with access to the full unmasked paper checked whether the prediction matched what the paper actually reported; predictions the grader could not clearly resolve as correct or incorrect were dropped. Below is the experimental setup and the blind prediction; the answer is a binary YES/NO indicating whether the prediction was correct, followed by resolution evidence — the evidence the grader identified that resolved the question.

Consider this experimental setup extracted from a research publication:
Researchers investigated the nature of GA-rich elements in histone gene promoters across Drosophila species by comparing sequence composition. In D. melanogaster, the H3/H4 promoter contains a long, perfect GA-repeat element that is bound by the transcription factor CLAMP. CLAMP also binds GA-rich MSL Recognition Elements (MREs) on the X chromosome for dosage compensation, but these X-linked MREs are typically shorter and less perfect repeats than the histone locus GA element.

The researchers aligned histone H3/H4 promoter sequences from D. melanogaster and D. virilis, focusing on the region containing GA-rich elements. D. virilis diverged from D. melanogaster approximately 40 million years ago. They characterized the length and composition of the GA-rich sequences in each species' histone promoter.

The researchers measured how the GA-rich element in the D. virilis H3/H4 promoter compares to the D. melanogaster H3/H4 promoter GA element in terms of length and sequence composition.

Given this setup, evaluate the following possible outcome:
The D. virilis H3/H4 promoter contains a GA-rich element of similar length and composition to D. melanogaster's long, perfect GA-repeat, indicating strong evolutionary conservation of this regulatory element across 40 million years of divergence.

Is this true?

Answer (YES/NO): NO